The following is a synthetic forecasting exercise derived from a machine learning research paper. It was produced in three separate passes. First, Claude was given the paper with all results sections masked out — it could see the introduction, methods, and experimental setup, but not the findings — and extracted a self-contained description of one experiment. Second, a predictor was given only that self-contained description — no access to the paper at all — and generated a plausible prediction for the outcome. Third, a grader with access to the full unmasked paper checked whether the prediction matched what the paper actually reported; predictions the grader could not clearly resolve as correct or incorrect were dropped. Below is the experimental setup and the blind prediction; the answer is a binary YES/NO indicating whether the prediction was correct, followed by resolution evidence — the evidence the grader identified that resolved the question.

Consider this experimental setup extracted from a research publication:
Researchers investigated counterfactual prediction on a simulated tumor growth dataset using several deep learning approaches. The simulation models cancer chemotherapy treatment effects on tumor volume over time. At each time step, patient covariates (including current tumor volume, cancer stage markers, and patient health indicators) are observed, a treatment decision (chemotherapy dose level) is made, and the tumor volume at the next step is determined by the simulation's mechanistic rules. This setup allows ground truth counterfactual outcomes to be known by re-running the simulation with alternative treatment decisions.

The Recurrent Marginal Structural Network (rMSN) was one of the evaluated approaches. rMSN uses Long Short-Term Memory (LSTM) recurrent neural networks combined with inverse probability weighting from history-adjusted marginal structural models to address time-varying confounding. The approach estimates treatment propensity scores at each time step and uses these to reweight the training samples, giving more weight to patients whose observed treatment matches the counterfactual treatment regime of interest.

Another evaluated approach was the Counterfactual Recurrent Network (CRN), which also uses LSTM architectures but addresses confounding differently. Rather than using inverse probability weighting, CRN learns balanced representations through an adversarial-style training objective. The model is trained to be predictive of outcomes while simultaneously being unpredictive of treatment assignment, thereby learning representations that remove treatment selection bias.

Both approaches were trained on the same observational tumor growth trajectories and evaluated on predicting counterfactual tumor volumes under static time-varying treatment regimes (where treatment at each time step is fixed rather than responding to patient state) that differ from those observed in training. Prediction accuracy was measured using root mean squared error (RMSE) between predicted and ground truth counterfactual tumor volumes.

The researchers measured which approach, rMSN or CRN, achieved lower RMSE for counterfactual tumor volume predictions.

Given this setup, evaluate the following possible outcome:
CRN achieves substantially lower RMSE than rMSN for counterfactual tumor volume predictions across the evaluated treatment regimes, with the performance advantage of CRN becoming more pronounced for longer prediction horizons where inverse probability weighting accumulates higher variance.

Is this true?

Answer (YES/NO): NO